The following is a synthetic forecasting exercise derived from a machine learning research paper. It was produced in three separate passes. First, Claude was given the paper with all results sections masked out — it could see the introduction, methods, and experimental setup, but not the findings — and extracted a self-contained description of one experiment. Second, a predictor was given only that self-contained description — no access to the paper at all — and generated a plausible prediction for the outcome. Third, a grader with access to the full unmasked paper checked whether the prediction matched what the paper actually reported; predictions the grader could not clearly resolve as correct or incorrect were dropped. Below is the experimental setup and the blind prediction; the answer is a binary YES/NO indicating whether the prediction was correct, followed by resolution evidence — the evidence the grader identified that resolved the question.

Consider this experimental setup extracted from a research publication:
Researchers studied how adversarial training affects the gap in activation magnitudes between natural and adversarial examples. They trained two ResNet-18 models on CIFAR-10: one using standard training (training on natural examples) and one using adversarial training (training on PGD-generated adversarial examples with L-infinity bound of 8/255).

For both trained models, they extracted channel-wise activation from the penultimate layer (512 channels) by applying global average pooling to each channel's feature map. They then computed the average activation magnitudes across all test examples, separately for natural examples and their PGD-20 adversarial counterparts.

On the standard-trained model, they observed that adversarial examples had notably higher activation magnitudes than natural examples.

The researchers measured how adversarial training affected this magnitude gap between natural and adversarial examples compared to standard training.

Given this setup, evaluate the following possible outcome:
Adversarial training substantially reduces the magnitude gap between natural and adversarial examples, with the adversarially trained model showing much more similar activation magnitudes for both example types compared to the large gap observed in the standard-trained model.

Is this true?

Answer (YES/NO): YES